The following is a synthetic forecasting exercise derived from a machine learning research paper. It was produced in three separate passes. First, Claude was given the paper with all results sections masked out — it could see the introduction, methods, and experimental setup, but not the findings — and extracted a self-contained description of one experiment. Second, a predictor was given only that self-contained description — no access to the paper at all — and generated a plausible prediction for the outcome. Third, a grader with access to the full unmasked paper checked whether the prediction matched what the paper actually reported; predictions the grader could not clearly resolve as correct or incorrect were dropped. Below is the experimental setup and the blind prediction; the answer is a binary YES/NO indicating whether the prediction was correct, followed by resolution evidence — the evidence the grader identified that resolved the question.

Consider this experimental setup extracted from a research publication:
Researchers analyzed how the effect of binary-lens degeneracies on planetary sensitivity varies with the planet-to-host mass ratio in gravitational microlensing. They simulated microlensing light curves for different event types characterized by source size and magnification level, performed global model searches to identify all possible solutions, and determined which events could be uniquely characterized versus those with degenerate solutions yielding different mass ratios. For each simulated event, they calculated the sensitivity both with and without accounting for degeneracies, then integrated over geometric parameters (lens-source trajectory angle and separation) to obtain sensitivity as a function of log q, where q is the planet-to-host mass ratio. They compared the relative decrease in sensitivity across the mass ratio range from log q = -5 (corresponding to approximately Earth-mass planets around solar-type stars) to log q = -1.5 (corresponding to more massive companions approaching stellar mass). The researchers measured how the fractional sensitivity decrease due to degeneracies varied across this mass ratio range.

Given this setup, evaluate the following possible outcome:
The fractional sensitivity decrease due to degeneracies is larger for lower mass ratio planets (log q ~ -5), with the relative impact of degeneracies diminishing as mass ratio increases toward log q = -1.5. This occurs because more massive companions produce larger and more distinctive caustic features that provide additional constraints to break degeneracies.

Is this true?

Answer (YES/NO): NO